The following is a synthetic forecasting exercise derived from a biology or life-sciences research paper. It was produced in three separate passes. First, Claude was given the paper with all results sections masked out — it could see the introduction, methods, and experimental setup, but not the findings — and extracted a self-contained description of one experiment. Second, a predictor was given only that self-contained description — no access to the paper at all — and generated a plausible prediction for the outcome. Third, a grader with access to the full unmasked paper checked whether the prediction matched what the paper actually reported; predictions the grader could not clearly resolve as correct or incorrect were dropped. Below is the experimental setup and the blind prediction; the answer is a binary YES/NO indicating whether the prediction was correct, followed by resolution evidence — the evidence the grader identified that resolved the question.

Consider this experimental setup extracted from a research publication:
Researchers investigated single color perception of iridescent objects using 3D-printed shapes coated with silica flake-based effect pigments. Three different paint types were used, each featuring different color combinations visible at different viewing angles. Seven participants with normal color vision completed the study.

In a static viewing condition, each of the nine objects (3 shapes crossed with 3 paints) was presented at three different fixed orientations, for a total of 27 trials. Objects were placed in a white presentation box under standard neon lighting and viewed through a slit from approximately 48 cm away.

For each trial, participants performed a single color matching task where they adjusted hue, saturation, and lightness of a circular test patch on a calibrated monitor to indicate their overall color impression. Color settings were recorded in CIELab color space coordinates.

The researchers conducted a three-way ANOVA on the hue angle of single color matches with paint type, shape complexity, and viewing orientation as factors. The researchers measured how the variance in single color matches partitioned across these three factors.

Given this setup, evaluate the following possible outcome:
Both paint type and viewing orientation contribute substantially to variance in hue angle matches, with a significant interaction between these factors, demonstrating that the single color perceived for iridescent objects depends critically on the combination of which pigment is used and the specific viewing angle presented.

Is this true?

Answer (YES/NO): NO